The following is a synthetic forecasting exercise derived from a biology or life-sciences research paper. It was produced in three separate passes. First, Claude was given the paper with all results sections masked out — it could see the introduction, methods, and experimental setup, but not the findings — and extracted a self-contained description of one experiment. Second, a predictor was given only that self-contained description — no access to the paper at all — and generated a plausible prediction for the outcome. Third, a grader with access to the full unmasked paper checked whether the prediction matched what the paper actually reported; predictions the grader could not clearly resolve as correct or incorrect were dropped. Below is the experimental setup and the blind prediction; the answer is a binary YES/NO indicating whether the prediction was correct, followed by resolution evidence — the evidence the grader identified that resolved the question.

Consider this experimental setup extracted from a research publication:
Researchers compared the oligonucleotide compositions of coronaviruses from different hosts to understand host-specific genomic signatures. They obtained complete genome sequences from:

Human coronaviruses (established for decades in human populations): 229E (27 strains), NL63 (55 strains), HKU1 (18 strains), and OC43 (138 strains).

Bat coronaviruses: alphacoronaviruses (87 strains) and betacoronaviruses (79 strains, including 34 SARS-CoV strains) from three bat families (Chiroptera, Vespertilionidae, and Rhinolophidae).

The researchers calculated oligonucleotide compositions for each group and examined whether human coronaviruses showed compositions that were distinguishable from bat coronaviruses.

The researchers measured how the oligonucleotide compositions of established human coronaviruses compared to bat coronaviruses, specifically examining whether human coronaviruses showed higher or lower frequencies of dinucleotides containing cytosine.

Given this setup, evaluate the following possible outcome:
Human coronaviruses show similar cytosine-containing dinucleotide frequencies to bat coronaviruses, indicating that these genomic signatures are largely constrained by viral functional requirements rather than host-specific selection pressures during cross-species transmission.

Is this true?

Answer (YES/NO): NO